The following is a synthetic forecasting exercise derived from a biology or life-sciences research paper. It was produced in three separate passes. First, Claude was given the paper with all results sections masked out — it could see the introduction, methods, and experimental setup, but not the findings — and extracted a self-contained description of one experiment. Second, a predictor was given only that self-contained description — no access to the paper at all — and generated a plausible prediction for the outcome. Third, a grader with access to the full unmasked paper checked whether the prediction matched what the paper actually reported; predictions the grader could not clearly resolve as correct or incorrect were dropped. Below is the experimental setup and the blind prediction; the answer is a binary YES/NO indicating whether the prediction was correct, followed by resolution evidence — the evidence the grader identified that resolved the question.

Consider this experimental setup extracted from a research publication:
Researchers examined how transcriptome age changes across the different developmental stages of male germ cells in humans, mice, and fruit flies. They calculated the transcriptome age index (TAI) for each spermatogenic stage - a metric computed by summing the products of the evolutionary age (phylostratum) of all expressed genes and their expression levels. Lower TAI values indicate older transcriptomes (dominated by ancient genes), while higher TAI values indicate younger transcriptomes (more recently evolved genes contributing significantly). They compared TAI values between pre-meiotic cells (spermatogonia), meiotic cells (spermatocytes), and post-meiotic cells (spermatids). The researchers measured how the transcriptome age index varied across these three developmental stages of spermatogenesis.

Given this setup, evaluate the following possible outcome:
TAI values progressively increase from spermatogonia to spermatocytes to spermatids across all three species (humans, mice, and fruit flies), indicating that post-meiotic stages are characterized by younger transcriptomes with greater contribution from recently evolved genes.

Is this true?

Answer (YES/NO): NO